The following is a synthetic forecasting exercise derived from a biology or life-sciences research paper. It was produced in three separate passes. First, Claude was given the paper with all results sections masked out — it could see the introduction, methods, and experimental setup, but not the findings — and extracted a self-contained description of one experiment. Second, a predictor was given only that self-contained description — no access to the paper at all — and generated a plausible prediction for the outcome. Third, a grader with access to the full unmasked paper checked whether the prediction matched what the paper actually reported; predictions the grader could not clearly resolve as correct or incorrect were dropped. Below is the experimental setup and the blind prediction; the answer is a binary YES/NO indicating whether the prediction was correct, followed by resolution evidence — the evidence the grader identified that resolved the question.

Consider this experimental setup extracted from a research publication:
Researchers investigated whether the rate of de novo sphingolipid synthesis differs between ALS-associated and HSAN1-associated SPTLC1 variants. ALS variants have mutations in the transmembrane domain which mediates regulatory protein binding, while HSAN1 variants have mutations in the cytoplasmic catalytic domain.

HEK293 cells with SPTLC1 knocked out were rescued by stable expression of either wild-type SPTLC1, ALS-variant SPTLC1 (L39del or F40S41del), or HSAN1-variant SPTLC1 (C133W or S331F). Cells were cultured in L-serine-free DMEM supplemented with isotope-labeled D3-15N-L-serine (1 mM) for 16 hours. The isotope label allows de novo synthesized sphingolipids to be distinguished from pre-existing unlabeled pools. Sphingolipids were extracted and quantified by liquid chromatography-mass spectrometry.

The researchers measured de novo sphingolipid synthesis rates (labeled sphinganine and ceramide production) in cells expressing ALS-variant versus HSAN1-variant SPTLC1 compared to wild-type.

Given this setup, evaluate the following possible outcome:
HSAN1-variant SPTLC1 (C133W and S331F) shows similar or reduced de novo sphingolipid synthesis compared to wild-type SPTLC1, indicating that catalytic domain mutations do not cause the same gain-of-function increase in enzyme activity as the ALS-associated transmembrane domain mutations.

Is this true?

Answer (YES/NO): NO